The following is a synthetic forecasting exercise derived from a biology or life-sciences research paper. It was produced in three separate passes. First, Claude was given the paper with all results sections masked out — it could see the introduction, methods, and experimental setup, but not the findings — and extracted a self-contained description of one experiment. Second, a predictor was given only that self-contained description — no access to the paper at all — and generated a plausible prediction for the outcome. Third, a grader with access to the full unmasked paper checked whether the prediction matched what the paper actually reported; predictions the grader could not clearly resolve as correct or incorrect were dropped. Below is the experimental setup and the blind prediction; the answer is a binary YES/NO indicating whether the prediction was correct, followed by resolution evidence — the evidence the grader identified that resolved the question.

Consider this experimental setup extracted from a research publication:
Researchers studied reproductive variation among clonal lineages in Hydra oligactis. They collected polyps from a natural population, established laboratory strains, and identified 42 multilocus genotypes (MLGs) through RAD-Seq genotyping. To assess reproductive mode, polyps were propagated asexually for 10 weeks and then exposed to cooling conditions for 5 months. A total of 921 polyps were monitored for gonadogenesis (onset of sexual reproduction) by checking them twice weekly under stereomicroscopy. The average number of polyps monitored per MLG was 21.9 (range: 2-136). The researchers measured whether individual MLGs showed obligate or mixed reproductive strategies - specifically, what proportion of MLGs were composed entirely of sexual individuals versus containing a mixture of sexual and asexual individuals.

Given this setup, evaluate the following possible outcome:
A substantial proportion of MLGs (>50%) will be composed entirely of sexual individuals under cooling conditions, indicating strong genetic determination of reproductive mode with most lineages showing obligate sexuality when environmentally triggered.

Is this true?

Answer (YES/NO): NO